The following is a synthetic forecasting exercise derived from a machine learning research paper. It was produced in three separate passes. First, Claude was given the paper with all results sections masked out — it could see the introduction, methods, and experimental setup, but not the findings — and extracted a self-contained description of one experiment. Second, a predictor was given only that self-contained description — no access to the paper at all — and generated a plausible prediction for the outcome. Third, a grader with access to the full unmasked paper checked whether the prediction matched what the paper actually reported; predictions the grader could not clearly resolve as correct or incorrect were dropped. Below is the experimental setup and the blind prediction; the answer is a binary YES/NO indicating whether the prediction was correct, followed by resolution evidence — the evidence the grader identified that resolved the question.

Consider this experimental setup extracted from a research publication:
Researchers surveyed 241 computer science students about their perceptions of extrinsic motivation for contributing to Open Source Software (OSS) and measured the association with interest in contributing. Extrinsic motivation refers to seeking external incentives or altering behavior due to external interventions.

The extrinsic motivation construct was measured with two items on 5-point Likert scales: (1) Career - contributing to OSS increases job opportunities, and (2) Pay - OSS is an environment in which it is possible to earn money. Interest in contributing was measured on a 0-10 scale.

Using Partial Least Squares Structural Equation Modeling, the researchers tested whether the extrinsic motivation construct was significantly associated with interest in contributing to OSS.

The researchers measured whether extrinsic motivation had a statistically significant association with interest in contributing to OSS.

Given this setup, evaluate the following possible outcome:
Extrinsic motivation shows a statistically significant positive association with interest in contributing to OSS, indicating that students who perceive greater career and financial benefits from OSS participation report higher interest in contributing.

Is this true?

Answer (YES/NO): NO